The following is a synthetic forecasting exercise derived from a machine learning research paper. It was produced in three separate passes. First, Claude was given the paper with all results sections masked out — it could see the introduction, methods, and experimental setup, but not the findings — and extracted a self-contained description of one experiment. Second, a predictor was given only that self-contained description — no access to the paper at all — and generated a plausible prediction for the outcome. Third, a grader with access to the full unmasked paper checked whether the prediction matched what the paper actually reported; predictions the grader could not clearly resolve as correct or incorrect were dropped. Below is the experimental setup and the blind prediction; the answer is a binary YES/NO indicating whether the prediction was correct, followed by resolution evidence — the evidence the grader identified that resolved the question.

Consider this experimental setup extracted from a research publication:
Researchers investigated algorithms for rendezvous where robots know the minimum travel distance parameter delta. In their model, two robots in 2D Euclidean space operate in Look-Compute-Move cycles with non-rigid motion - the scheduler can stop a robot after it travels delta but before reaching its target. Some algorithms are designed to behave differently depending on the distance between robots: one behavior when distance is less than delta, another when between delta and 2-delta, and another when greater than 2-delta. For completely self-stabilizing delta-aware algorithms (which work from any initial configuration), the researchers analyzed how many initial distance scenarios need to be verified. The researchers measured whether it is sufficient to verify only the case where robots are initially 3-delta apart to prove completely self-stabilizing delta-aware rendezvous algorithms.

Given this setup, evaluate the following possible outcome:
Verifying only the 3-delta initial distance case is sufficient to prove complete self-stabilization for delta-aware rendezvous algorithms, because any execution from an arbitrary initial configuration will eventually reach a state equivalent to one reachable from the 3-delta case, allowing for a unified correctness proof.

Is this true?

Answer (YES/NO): YES